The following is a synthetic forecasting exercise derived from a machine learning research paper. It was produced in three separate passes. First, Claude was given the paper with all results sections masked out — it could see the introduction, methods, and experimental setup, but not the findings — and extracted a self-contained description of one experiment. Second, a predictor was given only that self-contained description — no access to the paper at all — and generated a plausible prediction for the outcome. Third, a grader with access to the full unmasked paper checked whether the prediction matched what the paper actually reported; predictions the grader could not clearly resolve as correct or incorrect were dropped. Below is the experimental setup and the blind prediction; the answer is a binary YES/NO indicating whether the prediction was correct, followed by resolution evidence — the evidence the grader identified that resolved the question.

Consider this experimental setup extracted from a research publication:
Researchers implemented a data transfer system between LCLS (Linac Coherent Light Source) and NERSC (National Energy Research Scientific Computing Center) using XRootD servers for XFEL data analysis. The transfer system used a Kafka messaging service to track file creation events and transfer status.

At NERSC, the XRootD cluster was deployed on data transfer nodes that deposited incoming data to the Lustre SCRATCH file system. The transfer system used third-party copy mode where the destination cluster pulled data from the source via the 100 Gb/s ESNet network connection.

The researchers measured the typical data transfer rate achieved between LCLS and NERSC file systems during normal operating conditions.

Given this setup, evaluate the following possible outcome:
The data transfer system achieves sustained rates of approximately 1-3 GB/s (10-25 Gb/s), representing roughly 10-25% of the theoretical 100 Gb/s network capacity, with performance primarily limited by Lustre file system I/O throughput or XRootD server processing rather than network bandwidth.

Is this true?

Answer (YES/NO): YES